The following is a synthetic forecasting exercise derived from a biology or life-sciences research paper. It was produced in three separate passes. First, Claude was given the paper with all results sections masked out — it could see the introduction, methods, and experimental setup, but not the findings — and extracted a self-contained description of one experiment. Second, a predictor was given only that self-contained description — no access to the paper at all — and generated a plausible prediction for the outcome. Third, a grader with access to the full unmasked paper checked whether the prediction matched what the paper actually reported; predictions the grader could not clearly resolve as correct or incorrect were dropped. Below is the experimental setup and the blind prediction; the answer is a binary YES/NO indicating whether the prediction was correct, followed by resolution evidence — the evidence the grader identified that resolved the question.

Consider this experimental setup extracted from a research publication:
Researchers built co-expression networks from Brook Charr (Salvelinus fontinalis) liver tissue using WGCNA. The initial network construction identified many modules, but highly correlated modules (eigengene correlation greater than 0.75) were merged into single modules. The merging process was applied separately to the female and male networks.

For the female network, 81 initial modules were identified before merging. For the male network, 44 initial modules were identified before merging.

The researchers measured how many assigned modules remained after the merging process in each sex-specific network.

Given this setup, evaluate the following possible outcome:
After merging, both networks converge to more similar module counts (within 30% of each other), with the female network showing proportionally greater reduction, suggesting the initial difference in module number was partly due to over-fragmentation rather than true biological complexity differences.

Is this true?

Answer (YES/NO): NO